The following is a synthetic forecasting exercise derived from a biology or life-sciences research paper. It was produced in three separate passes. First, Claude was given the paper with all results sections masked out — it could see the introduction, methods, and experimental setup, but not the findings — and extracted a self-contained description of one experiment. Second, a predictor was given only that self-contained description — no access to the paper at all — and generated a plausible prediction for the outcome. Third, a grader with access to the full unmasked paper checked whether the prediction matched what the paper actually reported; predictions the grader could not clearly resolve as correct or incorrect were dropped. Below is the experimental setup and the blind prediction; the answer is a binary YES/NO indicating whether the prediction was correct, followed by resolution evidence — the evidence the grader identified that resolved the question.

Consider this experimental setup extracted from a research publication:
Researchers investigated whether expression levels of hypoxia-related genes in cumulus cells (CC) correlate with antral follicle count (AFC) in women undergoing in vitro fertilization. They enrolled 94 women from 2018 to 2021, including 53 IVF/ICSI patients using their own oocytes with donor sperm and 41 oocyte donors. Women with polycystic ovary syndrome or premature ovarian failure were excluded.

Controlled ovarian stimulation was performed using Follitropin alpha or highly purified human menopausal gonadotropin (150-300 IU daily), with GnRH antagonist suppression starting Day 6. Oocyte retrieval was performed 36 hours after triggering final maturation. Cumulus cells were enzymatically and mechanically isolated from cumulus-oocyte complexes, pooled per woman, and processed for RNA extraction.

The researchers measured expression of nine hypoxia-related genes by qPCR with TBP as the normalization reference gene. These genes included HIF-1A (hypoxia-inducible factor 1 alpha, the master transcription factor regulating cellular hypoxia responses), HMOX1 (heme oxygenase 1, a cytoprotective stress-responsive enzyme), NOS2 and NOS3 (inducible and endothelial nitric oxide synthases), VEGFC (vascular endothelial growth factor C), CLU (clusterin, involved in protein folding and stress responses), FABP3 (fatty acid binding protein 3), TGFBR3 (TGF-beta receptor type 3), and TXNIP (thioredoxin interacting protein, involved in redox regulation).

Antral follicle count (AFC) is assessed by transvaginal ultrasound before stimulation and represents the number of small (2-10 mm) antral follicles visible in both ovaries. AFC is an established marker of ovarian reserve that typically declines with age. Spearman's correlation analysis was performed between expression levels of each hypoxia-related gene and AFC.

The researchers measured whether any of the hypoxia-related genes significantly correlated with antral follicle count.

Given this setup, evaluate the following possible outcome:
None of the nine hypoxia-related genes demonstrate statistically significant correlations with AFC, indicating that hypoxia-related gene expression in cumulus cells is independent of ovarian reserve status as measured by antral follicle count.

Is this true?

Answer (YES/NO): YES